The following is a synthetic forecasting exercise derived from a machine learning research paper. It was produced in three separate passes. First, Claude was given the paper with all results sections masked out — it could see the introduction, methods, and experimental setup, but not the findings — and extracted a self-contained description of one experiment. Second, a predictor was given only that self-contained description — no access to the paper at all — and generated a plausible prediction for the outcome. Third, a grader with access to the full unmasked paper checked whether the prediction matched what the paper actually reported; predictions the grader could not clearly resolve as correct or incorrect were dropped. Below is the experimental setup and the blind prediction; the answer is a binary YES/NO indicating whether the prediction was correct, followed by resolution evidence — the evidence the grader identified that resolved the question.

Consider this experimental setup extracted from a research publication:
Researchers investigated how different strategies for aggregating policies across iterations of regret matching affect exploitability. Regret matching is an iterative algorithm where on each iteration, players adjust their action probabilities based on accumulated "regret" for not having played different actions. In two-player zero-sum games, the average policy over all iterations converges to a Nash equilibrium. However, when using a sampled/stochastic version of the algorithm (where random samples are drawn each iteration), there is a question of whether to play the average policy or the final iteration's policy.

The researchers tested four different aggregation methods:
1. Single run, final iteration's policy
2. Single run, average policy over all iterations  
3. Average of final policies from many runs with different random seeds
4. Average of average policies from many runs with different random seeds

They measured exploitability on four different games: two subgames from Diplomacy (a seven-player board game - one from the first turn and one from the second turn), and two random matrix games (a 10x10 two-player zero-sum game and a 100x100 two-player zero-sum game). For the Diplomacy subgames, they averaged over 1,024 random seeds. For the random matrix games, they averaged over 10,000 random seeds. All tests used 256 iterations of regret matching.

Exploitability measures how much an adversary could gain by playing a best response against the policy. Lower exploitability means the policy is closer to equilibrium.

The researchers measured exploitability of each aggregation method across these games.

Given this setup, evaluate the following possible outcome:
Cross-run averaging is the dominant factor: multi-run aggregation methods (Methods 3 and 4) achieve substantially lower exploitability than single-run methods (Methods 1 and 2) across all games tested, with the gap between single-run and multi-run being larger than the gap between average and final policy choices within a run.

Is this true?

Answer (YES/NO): NO